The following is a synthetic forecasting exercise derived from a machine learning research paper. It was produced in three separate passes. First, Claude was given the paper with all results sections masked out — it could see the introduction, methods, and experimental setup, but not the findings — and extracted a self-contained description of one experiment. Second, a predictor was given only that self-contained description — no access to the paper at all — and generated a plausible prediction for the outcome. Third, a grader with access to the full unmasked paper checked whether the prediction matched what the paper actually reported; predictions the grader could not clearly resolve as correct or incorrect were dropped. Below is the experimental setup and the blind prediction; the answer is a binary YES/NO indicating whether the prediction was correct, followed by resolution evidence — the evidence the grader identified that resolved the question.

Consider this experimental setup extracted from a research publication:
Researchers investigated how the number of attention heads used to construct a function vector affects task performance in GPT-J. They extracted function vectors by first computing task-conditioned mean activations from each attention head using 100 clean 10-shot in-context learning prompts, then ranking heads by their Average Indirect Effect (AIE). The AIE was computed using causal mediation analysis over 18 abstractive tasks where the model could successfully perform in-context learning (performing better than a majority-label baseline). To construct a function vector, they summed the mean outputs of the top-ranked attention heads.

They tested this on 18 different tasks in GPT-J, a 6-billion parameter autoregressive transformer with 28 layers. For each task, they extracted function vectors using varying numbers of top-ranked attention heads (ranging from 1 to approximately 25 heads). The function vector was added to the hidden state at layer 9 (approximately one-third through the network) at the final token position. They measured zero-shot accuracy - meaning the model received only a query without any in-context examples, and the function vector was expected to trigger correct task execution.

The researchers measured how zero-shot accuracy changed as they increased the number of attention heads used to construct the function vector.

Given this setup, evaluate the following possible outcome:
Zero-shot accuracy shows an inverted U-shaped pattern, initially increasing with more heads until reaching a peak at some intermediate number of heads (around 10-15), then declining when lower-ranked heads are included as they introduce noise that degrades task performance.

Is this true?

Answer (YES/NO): NO